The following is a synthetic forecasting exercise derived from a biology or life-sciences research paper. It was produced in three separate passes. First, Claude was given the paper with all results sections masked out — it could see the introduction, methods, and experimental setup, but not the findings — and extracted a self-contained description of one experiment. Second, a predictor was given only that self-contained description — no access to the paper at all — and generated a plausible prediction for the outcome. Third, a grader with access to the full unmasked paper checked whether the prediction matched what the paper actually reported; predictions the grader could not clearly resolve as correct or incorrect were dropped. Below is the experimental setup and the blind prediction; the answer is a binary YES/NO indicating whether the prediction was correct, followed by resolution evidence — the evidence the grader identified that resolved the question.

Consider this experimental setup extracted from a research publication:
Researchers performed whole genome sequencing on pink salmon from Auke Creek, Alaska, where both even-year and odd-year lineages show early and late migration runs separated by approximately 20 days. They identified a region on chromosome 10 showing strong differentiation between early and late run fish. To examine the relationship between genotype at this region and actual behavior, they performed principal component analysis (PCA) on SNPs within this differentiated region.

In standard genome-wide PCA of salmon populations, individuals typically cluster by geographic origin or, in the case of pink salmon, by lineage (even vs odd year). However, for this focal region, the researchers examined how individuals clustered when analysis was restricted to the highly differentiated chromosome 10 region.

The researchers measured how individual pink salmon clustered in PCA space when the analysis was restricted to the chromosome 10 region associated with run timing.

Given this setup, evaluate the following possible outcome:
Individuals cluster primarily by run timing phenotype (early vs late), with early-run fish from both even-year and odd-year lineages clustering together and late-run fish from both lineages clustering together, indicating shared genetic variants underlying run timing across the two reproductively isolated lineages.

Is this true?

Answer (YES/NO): NO